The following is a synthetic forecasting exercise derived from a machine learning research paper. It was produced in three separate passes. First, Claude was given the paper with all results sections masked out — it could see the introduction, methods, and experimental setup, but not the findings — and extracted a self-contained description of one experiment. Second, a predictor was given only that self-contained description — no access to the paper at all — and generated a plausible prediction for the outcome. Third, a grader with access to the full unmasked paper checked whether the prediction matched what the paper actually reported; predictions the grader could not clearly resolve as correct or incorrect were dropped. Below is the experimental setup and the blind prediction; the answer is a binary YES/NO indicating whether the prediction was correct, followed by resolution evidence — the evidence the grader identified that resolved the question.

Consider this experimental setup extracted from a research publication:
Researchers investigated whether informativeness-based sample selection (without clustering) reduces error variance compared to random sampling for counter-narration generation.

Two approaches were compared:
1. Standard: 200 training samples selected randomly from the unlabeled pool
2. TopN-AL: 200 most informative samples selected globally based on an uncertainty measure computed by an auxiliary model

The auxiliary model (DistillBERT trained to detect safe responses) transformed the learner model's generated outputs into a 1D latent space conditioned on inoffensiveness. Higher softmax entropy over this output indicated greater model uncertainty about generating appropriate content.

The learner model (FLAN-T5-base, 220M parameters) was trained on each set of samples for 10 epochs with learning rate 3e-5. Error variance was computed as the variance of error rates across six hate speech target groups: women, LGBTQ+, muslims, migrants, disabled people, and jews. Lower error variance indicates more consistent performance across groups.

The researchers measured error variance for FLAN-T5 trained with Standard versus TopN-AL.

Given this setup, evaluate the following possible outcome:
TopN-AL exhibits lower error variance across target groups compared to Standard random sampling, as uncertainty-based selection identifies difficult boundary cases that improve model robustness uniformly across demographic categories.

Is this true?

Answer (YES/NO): YES